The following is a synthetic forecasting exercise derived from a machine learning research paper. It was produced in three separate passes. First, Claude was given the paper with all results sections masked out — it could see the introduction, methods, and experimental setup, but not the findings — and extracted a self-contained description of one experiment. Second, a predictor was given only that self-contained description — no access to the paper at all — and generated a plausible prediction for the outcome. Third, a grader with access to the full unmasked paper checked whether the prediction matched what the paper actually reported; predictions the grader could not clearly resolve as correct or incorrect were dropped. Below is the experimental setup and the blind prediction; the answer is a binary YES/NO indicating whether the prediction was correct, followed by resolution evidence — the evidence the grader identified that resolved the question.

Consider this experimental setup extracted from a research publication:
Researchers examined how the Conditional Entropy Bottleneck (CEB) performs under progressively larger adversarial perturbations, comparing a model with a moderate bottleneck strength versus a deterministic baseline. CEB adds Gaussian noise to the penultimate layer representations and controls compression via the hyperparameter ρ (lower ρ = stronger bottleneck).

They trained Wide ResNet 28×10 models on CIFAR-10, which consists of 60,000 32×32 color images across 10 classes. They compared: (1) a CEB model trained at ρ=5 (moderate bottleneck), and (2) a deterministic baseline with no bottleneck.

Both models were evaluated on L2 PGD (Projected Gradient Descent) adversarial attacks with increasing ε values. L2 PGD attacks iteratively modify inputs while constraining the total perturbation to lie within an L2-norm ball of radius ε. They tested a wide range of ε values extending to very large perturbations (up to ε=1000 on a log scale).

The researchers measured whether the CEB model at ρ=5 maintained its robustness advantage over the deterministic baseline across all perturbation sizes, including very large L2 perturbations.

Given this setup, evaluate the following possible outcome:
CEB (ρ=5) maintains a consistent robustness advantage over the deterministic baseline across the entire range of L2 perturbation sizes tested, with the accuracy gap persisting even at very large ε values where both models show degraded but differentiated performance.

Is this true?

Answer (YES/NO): NO